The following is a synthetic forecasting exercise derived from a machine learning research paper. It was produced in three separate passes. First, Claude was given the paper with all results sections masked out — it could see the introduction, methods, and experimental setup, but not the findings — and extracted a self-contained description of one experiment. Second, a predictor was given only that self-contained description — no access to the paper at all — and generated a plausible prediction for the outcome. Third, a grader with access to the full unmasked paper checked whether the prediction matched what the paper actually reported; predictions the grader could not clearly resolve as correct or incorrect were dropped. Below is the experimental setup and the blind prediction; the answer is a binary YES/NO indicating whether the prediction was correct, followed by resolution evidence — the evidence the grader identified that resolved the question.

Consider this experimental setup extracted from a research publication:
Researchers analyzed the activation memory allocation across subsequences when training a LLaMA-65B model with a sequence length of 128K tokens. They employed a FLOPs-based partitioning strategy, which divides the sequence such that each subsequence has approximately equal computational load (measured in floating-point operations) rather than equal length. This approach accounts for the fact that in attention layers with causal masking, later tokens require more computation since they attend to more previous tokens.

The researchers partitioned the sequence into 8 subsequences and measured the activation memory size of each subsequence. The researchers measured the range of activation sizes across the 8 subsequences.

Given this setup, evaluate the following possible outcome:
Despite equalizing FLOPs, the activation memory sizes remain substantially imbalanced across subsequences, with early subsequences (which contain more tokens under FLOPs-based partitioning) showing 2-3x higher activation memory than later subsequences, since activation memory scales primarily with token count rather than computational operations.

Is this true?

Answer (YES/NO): YES